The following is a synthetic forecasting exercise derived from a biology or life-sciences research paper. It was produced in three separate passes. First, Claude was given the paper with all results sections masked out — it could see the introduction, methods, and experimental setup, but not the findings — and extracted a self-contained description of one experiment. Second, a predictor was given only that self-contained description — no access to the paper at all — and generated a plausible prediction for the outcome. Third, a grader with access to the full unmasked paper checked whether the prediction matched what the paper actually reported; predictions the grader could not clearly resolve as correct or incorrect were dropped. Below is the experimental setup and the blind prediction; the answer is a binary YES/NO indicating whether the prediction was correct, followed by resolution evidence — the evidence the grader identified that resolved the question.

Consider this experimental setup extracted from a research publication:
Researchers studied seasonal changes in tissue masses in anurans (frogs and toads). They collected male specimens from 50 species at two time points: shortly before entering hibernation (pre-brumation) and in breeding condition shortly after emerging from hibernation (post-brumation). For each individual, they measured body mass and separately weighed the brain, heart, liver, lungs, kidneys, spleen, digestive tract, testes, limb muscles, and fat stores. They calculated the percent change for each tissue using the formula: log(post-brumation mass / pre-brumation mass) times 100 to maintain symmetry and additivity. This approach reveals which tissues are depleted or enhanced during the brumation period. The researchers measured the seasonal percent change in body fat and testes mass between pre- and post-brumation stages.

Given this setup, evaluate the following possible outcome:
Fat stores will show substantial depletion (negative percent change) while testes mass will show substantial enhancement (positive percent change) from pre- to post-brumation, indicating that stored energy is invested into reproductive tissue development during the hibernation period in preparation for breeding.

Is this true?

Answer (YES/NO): YES